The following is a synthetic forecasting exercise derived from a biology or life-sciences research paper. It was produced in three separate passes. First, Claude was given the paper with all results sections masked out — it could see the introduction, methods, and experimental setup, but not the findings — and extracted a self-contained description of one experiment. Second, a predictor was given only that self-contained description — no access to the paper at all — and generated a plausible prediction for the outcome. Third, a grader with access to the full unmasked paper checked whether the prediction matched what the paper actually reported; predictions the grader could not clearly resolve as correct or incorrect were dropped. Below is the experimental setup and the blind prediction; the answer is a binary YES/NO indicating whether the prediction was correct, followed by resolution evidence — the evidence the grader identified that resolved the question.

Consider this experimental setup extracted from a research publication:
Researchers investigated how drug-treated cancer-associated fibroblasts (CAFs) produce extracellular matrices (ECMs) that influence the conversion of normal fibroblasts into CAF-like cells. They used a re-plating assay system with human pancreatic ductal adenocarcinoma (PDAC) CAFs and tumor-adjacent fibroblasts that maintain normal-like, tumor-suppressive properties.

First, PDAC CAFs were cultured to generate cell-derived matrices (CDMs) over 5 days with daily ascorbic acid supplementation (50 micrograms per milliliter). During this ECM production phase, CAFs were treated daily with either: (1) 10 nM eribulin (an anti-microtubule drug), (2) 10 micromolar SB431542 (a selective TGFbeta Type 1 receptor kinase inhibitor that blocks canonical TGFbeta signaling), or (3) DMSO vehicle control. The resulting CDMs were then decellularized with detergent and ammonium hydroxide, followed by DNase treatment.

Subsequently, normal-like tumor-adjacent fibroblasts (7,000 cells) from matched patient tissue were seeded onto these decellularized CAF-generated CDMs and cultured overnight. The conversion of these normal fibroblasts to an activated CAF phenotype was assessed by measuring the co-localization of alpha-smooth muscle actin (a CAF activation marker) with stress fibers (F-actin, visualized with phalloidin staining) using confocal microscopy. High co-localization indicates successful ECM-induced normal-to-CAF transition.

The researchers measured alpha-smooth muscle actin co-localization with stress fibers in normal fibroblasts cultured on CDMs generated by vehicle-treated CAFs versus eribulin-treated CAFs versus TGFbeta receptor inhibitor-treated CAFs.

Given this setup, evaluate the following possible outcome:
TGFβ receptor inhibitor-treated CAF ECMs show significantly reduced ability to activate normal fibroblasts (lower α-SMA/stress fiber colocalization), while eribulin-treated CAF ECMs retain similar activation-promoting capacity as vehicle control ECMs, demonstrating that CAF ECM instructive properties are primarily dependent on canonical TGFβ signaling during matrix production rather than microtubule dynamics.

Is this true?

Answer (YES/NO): NO